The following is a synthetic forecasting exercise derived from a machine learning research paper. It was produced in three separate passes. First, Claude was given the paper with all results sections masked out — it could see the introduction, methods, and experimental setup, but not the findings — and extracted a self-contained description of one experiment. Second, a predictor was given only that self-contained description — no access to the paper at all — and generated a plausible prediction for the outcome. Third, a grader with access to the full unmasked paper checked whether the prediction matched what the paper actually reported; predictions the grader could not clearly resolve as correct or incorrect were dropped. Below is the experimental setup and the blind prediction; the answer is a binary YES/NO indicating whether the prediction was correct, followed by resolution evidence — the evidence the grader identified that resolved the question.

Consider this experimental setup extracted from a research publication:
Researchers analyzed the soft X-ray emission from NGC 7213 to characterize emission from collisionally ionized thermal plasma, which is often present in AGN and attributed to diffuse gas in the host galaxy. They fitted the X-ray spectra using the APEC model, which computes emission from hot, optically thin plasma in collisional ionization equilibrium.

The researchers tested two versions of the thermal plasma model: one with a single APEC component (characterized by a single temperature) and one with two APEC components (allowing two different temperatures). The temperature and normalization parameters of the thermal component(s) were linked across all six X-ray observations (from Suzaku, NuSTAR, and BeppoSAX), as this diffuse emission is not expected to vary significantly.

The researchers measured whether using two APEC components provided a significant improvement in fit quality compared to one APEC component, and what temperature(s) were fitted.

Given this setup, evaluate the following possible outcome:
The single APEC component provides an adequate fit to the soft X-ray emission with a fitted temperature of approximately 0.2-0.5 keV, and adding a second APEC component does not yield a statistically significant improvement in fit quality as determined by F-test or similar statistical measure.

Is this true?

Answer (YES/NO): YES